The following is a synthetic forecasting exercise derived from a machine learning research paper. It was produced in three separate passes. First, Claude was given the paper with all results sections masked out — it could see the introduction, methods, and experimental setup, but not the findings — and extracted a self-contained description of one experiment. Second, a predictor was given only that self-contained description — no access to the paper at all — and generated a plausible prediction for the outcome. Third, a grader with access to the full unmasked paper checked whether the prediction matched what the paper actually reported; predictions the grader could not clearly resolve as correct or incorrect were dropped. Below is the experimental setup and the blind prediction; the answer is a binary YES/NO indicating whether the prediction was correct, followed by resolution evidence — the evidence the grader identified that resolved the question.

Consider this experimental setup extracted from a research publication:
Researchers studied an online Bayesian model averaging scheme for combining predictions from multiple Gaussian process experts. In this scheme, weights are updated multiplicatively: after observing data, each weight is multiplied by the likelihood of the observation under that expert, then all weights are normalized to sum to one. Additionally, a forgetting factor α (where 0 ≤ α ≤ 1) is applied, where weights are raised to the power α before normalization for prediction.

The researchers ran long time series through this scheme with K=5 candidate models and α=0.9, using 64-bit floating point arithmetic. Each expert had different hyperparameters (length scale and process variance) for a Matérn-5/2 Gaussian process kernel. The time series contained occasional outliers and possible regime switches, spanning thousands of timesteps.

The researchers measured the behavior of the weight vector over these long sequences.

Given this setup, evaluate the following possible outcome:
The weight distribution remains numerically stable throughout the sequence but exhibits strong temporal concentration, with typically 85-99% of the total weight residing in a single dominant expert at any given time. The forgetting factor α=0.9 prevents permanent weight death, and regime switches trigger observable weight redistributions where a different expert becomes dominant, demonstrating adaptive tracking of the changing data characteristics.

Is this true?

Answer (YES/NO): NO